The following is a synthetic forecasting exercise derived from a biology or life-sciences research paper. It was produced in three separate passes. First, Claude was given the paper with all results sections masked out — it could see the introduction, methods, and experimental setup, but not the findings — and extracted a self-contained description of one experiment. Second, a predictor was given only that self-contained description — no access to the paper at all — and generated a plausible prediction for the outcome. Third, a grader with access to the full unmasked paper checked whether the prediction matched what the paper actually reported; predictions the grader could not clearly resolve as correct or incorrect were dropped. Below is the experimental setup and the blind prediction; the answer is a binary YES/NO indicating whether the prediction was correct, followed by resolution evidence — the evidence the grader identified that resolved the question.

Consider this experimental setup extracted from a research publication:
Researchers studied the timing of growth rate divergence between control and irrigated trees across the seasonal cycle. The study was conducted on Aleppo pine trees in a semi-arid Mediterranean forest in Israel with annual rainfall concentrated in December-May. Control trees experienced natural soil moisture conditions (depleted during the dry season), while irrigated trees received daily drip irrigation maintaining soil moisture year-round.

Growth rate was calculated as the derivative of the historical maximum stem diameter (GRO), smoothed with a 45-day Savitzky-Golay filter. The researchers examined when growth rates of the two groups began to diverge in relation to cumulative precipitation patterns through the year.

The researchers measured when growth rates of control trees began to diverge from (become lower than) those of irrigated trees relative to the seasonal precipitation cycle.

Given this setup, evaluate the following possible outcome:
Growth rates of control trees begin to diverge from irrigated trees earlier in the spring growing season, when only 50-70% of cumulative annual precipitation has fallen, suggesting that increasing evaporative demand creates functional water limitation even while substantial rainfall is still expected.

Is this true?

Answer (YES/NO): NO